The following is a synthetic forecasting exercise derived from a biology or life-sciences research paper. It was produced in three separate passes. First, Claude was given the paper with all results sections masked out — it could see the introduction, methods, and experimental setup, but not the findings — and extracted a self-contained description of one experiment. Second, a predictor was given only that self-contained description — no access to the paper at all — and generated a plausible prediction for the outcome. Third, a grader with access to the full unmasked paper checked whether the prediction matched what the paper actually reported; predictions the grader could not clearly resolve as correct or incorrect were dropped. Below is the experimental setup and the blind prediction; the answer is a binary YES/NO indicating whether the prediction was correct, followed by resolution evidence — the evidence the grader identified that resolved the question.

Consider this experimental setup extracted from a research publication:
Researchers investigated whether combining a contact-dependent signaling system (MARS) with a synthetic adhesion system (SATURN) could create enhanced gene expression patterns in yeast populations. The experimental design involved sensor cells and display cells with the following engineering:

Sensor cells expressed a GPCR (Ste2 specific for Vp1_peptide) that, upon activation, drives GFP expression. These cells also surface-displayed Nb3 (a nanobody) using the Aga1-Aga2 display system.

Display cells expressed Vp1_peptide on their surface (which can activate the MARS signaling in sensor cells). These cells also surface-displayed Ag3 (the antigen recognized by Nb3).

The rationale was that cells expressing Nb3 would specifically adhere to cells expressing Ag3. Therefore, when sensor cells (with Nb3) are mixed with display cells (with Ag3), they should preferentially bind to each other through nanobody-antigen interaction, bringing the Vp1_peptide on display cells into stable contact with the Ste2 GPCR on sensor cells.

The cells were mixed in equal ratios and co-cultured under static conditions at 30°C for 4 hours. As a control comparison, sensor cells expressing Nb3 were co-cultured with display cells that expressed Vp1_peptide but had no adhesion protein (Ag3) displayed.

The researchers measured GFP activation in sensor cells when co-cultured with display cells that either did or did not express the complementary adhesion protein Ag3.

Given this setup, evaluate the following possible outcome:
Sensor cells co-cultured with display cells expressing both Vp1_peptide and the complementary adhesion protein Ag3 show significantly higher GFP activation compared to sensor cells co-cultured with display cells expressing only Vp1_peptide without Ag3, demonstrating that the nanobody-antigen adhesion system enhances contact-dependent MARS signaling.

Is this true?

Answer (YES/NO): YES